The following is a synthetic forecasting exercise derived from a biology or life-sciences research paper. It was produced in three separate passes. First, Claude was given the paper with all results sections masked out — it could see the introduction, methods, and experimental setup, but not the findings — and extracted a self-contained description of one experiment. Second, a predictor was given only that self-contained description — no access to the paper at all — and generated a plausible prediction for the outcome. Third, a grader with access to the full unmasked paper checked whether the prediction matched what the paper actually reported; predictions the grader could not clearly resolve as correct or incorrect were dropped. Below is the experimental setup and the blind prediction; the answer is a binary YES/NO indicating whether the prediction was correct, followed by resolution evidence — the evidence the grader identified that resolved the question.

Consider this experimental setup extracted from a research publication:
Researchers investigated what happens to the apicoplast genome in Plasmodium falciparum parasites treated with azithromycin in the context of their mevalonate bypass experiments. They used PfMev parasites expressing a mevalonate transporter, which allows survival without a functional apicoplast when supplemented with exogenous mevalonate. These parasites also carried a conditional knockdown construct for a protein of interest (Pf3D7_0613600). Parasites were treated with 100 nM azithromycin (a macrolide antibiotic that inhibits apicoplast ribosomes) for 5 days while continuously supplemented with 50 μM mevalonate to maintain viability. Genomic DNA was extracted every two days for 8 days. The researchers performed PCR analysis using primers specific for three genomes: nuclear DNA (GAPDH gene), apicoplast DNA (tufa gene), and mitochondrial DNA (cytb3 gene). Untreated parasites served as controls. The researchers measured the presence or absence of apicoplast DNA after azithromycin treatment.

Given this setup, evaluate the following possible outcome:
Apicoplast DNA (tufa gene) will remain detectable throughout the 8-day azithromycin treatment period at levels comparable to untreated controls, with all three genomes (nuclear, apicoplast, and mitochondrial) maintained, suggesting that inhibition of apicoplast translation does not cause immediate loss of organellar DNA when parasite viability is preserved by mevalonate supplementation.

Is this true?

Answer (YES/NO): NO